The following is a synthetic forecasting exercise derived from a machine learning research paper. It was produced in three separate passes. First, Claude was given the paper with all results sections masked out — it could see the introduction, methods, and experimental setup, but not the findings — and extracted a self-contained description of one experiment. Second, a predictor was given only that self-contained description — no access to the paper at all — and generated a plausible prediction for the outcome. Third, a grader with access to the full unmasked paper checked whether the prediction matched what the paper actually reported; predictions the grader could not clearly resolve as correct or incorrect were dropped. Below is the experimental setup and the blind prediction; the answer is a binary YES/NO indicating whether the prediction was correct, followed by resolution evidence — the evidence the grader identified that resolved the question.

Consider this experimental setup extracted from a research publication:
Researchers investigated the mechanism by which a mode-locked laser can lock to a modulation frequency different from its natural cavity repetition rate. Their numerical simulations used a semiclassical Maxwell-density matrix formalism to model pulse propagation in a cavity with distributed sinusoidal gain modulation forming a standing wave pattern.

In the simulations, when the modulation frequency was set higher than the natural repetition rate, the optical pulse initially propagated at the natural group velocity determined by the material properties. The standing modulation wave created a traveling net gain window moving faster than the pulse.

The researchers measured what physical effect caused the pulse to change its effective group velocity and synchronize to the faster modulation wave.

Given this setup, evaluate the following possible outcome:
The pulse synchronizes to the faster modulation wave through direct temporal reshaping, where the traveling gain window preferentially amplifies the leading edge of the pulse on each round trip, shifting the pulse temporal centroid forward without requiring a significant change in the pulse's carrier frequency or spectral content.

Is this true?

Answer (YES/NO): YES